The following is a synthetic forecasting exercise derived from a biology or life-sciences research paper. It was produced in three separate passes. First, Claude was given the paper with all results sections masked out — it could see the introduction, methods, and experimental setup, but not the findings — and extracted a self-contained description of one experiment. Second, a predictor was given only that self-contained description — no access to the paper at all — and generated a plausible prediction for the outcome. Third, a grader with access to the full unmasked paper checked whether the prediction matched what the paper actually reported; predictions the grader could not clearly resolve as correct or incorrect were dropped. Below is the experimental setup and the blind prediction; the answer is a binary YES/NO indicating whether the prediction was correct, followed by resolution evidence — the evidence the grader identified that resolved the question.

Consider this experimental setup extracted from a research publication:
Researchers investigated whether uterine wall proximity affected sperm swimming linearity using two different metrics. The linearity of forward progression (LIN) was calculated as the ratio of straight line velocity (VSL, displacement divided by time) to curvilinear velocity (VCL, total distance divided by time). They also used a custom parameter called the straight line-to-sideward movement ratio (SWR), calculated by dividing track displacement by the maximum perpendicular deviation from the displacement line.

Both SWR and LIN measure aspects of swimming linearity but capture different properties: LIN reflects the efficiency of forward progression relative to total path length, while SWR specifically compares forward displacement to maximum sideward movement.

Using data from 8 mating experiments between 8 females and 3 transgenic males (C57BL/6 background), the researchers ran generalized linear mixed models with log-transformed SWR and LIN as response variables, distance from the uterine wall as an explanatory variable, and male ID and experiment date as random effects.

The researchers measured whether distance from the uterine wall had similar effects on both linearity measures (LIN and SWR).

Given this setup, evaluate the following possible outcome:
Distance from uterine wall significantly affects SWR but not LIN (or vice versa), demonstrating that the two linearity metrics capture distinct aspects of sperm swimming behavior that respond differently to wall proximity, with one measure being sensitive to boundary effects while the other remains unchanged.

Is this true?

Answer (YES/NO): NO